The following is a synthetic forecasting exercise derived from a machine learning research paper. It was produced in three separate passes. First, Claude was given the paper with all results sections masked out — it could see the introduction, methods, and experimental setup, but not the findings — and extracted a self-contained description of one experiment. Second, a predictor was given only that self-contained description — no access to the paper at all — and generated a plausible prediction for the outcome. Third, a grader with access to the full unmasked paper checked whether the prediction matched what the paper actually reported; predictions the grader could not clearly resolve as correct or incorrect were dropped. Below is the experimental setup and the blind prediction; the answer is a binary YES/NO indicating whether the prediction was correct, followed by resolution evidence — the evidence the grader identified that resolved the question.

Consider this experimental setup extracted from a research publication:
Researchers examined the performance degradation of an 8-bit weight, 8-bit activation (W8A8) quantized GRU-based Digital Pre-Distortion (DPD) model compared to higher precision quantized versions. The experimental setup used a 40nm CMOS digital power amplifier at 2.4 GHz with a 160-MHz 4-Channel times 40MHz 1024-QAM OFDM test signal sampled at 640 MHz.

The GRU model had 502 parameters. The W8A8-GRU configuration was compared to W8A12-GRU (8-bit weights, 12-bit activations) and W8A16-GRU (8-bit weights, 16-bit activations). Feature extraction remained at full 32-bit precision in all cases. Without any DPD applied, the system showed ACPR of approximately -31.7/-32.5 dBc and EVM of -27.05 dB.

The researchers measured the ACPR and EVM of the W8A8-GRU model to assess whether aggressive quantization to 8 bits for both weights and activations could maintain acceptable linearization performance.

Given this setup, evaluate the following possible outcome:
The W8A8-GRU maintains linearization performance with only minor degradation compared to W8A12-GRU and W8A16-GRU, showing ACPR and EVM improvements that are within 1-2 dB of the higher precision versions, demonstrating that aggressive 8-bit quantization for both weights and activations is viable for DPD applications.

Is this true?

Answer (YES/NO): NO